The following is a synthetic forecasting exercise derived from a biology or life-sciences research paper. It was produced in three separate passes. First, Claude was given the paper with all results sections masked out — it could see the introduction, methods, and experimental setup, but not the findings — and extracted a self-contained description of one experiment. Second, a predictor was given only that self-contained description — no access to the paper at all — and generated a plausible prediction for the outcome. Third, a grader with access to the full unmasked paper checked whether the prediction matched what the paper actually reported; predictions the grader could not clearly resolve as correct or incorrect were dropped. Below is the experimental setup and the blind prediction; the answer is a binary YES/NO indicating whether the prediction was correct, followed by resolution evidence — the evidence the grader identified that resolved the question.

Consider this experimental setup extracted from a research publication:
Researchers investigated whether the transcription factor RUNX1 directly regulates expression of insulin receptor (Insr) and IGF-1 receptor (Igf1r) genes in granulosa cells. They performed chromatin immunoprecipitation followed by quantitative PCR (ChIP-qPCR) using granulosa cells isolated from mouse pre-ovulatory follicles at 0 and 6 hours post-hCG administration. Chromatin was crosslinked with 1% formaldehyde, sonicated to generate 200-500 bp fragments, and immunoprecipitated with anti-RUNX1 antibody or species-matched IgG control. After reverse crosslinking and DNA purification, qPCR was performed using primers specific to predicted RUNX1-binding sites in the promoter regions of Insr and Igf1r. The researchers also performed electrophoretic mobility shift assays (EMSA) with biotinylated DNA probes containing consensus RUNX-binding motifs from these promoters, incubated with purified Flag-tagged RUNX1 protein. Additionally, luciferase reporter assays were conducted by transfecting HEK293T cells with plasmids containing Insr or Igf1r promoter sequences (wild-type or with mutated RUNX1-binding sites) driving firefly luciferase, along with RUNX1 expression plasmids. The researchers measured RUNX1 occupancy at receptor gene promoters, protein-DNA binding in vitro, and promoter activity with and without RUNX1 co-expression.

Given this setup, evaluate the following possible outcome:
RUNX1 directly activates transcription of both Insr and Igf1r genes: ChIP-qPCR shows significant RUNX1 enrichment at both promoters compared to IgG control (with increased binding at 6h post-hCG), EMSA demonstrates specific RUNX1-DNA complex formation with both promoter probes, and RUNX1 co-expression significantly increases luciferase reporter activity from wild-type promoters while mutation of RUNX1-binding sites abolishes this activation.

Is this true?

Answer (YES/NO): YES